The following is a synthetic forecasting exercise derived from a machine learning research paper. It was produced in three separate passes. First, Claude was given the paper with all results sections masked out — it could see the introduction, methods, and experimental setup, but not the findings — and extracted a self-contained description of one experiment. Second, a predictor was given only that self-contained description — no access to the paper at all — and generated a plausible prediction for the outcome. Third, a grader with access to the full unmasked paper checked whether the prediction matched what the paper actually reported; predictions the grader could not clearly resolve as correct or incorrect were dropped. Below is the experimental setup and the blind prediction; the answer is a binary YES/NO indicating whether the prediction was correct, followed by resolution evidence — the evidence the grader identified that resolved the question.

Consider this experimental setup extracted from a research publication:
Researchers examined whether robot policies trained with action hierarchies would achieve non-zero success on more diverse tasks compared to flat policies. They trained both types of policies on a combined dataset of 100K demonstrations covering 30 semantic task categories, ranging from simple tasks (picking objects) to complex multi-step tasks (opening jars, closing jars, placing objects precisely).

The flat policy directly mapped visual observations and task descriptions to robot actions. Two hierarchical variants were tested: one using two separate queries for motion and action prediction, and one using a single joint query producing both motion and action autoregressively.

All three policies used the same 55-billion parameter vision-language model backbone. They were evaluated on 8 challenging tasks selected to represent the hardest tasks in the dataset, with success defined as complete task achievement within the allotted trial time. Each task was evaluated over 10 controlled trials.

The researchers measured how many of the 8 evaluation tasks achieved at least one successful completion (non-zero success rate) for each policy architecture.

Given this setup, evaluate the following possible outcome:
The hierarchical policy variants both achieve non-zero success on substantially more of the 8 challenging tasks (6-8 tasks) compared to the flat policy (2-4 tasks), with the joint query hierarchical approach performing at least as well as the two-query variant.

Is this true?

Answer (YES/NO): YES